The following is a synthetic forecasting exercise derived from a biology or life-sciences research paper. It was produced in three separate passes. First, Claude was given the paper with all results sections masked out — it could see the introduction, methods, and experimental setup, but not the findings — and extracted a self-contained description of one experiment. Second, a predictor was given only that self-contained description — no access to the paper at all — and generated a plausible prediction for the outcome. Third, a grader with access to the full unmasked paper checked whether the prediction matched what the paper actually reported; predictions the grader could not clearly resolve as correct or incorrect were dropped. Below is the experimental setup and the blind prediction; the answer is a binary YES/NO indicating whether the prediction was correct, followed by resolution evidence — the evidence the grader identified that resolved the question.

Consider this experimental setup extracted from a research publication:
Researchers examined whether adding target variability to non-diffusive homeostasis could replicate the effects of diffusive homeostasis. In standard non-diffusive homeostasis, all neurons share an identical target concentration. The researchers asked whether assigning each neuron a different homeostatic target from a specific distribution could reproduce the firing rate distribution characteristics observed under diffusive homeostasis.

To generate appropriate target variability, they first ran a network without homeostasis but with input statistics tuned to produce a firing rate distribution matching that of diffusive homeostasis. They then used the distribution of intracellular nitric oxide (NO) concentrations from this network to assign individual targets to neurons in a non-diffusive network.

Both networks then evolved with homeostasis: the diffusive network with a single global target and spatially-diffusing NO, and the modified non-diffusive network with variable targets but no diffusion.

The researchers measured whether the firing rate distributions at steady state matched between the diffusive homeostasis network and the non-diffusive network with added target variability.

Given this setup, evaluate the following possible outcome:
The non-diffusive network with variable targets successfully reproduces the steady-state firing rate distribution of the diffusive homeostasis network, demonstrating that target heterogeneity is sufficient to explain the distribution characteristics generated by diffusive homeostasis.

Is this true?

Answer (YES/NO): YES